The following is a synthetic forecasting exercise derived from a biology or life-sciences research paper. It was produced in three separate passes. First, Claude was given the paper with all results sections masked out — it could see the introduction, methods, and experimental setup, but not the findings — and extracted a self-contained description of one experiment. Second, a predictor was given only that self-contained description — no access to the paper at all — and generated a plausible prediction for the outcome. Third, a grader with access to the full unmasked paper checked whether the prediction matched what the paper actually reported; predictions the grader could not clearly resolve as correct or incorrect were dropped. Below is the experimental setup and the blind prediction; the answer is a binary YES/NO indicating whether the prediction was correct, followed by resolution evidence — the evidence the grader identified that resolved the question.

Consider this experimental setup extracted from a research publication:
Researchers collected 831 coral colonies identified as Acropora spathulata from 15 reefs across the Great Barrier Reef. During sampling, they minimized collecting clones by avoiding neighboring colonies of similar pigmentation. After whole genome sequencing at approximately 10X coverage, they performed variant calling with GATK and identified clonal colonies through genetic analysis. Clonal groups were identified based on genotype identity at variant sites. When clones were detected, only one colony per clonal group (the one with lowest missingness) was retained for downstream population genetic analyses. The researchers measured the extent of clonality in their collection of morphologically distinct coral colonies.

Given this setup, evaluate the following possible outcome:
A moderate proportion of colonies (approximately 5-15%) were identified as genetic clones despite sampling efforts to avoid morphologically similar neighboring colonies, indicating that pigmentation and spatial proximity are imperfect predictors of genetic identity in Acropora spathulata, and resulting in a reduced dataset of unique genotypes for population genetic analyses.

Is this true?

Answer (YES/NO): NO